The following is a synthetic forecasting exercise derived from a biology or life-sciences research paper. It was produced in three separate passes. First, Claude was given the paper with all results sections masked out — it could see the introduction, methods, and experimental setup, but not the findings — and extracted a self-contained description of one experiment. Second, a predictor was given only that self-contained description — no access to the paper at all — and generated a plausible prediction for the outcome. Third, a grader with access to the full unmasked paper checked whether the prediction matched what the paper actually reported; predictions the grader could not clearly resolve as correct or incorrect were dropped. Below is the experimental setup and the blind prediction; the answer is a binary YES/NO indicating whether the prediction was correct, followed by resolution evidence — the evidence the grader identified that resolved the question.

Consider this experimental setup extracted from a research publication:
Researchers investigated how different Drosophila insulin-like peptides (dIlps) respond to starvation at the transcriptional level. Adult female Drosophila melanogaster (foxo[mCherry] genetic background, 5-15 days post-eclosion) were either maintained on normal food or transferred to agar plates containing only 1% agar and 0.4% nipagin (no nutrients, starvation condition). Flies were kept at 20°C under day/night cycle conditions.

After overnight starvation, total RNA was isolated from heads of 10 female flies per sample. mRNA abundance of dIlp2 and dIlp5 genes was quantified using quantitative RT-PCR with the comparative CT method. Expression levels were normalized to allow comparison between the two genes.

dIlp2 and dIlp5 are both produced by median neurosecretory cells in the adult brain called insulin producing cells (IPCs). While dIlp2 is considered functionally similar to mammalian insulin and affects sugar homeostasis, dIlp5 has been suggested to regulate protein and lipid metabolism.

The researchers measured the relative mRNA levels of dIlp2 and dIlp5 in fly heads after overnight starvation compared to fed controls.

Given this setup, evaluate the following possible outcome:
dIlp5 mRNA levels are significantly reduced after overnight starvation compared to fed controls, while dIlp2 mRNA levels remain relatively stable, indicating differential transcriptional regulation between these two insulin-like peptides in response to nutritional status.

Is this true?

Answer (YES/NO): YES